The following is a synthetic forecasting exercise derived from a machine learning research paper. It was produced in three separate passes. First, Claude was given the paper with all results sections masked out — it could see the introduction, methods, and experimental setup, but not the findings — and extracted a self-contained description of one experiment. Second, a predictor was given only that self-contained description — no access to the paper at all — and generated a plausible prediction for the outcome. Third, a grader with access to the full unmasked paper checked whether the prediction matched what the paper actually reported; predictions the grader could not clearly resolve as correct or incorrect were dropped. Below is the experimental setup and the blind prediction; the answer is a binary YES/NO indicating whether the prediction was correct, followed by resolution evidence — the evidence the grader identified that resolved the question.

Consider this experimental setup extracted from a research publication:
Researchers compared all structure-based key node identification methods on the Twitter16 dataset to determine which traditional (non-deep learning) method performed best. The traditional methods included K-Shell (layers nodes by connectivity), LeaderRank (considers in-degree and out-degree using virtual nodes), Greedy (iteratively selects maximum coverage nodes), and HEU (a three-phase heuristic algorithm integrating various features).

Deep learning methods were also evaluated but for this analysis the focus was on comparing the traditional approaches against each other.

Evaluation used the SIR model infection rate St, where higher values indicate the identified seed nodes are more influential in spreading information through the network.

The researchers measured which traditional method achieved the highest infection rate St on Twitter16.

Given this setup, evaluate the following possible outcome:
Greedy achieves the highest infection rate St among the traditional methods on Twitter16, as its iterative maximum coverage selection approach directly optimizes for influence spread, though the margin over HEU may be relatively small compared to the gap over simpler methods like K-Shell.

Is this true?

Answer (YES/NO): NO